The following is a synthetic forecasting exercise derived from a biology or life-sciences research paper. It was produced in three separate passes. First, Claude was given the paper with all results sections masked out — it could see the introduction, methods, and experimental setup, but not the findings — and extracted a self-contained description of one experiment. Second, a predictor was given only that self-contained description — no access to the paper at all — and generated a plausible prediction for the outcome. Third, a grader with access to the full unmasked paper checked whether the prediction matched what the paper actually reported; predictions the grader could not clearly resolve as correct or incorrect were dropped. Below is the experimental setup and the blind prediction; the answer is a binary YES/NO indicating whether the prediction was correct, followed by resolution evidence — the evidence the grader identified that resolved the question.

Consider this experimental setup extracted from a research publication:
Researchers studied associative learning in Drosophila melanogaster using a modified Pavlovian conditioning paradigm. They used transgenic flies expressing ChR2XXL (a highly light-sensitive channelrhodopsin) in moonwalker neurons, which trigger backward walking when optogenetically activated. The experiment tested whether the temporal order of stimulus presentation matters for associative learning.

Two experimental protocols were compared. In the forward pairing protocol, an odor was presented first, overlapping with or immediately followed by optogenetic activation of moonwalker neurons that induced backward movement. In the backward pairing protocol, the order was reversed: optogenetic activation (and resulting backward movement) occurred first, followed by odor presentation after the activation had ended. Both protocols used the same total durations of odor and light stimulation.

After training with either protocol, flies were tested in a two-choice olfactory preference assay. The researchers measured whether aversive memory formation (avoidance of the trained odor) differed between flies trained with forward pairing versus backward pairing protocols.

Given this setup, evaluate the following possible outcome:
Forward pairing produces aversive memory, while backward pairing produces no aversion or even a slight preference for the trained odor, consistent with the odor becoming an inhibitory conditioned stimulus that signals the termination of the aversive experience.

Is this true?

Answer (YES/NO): YES